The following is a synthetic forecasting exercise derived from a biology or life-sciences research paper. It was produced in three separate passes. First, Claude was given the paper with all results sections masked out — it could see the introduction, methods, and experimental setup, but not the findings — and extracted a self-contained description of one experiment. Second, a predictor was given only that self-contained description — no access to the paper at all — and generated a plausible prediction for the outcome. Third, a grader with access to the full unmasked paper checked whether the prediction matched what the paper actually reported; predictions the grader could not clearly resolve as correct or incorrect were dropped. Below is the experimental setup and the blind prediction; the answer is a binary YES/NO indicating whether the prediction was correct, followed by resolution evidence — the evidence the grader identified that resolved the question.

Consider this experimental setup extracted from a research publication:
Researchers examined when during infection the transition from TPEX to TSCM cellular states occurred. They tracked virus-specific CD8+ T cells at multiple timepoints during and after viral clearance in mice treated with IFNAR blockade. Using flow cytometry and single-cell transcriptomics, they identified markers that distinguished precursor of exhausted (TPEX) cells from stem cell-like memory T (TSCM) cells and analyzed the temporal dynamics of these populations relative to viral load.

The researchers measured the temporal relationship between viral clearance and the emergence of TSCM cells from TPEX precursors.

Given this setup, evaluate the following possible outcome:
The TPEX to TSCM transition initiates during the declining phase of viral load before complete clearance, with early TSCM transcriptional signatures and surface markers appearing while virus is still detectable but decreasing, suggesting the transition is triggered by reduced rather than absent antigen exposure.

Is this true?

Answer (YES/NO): NO